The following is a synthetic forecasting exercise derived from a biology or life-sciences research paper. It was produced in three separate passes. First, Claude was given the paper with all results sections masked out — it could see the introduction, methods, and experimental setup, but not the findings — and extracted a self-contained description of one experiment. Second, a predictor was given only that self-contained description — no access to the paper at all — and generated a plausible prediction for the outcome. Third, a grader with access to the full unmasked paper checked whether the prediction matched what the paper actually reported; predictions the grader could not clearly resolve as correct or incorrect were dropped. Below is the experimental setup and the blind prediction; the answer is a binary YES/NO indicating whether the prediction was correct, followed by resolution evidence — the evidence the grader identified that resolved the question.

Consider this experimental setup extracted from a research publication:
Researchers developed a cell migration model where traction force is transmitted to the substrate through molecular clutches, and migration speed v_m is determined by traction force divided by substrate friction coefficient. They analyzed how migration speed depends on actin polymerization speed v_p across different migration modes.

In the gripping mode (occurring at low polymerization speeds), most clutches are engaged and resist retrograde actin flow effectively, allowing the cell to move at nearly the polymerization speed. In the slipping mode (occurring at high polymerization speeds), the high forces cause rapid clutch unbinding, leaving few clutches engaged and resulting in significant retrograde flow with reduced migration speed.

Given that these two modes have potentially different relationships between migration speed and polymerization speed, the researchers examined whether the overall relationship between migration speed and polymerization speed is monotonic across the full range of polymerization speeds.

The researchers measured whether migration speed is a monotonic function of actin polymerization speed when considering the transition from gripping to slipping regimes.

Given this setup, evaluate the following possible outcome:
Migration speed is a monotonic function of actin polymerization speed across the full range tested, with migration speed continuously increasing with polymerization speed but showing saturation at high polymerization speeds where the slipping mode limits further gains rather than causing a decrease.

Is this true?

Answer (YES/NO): NO